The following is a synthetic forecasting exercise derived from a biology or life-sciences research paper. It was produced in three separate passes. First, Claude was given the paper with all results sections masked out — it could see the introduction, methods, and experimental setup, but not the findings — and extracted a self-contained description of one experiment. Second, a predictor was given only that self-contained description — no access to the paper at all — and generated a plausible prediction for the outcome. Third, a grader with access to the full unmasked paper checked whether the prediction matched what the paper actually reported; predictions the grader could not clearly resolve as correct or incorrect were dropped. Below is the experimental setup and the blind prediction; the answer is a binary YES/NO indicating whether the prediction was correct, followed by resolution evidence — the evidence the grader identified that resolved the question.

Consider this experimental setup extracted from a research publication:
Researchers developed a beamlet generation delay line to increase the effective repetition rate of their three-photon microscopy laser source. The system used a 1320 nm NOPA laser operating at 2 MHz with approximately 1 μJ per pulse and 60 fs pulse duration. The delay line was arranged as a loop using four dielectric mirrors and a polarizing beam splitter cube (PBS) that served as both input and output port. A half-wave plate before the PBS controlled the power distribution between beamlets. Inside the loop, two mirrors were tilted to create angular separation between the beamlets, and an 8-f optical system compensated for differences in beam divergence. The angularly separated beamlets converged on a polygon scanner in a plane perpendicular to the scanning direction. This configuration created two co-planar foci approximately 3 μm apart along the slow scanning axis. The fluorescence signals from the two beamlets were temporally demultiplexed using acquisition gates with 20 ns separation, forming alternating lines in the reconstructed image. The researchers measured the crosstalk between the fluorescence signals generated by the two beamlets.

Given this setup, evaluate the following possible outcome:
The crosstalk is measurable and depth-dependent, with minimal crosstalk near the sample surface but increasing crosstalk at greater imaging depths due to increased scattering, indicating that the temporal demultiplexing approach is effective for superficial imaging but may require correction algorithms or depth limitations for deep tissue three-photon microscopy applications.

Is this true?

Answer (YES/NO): NO